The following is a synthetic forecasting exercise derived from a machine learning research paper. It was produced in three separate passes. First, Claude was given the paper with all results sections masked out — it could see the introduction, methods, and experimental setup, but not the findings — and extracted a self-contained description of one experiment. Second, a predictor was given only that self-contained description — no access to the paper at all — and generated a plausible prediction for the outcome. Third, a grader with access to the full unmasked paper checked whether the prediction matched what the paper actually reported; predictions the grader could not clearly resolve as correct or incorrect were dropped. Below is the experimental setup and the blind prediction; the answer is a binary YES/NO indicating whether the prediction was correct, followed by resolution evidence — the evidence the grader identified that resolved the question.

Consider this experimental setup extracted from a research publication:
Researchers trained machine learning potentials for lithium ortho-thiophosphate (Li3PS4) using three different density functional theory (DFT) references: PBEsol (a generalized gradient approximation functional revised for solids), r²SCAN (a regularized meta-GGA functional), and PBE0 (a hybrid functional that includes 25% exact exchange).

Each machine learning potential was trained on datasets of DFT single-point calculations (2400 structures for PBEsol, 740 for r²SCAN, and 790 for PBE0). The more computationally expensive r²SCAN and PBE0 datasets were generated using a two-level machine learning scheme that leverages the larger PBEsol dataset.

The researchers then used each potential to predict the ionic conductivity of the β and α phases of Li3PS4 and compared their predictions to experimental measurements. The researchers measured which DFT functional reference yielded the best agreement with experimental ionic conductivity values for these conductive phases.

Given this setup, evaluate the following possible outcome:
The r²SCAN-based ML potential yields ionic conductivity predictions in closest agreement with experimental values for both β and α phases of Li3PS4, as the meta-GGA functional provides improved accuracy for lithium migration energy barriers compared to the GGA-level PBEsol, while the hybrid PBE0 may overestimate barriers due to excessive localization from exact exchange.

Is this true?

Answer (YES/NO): NO